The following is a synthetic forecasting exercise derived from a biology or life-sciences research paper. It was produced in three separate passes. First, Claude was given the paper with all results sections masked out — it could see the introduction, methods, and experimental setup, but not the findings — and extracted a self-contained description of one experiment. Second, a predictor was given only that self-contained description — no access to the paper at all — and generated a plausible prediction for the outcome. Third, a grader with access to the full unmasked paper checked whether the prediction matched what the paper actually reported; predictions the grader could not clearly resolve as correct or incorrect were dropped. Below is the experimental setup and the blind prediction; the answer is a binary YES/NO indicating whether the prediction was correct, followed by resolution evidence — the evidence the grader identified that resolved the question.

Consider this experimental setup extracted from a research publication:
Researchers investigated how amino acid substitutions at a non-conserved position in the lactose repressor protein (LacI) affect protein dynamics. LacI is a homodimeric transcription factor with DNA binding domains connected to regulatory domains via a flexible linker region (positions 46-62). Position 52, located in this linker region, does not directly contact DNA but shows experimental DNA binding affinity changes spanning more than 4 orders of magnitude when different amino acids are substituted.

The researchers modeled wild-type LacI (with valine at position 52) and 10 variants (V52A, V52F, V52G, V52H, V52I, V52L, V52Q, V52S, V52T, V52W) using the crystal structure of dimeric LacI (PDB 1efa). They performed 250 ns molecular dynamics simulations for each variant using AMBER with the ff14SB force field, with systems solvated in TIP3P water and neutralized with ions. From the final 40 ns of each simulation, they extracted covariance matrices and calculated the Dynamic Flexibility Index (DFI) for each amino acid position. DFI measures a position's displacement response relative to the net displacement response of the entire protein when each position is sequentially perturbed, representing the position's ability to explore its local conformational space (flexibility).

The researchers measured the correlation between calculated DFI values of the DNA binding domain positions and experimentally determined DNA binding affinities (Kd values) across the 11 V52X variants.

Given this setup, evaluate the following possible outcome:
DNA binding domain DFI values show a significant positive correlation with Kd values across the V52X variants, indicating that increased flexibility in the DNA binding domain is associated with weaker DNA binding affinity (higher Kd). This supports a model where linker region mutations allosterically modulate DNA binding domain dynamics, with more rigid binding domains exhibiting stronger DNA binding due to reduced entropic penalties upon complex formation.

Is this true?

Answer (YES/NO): YES